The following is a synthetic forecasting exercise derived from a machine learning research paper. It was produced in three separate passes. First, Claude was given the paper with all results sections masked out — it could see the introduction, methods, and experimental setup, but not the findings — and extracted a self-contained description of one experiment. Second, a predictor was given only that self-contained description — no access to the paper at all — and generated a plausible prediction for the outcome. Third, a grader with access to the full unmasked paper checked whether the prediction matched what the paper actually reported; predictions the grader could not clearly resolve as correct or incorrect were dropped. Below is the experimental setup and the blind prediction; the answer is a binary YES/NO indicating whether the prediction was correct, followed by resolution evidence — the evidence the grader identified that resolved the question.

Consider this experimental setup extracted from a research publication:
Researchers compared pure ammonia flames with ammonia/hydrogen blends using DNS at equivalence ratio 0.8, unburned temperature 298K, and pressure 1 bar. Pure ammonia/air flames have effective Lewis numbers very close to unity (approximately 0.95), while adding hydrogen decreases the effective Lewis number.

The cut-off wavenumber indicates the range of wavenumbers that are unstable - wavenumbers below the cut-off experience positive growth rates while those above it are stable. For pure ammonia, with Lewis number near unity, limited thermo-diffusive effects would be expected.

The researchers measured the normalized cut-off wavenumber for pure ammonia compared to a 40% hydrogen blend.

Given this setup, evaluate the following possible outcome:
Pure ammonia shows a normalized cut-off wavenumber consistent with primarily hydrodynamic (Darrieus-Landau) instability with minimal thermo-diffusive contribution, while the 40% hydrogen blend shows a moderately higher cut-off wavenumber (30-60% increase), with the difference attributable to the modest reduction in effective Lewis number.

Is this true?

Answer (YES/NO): YES